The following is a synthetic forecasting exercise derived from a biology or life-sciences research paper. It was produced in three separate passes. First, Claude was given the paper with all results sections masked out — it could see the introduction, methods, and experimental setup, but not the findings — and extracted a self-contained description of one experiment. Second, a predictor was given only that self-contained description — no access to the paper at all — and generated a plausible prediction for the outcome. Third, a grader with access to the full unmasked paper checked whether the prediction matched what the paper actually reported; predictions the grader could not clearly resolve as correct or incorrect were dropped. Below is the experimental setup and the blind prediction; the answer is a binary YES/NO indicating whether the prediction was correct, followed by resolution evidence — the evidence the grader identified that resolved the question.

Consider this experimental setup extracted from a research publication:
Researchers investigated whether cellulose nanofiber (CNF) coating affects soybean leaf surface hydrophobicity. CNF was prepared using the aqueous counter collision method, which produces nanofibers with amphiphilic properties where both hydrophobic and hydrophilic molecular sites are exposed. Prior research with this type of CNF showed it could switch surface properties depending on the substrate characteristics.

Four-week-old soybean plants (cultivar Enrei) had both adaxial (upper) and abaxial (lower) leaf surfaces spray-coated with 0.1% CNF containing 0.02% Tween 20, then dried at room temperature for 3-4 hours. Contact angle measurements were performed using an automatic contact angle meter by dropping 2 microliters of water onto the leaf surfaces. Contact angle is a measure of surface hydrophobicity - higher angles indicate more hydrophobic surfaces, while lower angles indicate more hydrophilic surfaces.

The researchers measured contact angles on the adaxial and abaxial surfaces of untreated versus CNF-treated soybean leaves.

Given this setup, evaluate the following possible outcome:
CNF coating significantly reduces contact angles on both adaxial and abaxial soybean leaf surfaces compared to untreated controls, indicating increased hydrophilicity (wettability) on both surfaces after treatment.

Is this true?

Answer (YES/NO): YES